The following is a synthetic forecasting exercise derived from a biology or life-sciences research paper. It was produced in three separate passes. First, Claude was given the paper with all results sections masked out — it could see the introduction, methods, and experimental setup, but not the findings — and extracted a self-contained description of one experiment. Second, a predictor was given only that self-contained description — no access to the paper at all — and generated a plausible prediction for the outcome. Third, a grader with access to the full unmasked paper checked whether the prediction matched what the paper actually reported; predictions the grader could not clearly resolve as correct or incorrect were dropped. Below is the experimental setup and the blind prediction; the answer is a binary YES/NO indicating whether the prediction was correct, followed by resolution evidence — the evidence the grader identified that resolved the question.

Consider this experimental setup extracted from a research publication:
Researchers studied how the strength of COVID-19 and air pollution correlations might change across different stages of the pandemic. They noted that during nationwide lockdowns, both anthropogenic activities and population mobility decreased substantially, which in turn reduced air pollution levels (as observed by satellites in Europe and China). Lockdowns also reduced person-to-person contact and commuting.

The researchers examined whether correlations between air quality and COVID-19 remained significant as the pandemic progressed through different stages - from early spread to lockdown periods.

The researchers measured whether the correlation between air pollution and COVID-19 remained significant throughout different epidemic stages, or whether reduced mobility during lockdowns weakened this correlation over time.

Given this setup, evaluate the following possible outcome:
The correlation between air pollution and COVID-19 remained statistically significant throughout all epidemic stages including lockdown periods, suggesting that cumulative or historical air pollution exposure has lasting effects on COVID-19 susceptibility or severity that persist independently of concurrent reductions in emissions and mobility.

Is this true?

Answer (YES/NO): YES